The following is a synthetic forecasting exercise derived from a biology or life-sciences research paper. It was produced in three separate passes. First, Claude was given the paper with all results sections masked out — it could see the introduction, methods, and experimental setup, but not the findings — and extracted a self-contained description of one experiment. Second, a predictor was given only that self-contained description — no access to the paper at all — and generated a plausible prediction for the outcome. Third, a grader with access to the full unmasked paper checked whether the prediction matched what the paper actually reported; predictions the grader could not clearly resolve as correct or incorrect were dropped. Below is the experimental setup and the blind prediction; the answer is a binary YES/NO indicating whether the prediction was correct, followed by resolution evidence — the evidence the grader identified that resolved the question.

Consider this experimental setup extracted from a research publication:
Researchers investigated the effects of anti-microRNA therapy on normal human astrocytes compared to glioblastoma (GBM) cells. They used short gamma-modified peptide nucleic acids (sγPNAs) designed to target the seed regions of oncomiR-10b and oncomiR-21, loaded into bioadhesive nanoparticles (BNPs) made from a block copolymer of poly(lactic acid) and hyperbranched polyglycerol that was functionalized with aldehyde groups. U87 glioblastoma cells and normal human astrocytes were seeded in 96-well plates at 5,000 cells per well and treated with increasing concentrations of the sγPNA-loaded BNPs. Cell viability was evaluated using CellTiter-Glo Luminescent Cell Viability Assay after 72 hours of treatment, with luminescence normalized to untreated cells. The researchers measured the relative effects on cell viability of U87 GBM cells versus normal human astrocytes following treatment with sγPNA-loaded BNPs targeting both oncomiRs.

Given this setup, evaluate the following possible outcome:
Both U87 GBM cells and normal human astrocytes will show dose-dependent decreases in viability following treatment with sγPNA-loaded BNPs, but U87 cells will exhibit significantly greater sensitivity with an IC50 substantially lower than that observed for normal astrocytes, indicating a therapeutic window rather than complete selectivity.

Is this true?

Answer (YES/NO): NO